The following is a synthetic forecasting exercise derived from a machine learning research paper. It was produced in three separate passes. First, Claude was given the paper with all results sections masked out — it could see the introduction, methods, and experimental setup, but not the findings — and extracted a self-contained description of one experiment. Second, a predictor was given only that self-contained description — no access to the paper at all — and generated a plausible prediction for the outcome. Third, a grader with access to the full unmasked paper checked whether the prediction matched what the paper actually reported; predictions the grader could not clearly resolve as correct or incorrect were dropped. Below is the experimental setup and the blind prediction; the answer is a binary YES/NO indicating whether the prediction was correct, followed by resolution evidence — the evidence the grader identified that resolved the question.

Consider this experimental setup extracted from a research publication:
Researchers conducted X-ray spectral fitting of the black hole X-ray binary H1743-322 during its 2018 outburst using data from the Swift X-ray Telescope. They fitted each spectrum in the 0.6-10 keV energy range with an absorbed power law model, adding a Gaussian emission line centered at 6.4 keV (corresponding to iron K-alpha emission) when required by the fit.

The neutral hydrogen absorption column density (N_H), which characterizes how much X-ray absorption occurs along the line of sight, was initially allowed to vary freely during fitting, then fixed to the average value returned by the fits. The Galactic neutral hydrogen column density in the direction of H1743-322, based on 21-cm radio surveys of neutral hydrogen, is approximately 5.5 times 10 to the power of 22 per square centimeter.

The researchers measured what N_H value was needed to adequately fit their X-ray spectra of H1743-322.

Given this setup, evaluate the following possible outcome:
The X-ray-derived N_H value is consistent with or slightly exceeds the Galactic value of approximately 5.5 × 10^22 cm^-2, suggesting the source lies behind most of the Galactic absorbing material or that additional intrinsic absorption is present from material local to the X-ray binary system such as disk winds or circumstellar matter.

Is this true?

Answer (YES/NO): NO